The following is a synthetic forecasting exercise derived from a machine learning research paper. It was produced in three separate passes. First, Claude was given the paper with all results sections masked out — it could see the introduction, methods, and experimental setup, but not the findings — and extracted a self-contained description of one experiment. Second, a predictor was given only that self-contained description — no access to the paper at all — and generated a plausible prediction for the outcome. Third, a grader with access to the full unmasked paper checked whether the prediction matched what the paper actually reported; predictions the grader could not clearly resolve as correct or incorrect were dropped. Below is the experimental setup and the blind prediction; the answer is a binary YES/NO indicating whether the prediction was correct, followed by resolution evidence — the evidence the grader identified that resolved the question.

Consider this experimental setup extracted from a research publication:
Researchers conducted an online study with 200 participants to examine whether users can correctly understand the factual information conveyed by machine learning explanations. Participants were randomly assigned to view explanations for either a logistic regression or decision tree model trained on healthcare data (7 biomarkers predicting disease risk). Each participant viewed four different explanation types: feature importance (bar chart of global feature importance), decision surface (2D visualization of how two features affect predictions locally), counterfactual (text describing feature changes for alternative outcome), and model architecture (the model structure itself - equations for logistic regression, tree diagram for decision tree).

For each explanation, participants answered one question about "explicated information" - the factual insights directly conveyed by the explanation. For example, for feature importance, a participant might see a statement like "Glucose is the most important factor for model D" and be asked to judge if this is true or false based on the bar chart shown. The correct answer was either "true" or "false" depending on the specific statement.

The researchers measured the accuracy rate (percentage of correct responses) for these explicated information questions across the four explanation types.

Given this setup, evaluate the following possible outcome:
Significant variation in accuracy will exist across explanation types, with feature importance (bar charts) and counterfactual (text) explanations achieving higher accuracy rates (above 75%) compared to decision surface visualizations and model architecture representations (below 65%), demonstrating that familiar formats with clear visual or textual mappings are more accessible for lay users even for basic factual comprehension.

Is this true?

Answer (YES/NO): NO